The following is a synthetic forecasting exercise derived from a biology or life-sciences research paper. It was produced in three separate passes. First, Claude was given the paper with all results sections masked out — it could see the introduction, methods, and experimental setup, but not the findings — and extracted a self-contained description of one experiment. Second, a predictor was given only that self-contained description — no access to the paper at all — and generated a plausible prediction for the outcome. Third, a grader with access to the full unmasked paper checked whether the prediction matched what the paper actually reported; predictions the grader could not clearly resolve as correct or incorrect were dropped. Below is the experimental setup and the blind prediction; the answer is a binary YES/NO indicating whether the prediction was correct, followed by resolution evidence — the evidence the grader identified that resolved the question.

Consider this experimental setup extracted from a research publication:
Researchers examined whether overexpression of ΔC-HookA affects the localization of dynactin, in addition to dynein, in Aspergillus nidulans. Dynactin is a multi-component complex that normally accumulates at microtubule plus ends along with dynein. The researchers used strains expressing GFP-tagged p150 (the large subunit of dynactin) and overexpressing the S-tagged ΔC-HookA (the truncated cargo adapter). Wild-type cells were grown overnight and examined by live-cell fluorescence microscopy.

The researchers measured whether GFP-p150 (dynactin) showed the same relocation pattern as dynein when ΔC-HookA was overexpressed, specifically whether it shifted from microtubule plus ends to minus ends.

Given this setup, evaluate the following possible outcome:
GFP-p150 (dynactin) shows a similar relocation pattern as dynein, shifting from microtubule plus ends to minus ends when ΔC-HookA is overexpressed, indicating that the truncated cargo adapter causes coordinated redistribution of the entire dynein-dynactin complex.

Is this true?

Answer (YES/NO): YES